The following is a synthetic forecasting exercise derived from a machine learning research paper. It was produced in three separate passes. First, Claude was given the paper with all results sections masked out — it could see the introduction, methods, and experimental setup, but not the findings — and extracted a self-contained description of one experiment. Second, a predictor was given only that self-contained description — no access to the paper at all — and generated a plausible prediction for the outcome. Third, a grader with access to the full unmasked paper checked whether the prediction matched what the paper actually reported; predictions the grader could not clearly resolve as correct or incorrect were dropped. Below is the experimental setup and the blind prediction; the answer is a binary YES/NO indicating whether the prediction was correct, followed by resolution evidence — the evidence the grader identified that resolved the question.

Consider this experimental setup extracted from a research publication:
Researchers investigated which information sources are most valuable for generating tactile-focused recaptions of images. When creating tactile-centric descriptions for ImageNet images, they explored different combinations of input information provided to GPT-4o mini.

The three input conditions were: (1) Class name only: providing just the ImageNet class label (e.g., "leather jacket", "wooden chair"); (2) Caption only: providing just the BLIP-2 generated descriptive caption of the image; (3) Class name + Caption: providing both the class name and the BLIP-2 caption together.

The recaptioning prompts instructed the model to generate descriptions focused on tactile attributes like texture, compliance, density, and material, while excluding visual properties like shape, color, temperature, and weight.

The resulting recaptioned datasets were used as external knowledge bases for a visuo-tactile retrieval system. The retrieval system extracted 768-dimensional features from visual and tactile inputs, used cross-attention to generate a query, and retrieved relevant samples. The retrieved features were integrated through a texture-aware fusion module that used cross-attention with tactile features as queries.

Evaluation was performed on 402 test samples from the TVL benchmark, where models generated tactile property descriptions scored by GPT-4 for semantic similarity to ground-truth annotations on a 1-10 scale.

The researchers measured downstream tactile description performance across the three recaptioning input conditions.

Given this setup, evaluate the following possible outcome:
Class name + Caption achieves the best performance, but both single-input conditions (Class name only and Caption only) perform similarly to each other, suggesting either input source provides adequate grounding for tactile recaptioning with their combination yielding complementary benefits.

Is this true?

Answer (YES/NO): NO